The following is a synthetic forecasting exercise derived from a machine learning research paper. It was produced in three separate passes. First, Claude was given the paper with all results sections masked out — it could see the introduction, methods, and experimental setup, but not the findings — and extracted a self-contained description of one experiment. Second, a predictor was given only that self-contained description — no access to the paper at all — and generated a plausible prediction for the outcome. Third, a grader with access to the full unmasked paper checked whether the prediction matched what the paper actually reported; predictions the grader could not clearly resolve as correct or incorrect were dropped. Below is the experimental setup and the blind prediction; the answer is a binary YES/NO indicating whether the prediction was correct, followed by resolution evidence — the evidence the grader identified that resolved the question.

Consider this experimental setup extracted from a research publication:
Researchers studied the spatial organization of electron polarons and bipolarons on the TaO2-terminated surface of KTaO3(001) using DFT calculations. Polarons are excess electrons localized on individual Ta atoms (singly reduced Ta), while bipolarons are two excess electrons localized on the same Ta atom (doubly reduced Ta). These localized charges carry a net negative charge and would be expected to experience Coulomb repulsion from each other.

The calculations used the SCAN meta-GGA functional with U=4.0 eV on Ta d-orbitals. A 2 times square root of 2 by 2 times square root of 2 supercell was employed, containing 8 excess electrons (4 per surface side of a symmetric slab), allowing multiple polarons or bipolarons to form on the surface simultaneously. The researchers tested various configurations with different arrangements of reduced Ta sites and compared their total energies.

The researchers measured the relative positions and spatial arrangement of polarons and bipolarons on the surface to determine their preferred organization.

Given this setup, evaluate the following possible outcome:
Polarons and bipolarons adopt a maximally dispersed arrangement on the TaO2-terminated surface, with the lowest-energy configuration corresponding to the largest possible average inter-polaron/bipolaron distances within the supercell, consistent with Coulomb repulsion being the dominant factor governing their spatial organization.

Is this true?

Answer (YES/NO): NO